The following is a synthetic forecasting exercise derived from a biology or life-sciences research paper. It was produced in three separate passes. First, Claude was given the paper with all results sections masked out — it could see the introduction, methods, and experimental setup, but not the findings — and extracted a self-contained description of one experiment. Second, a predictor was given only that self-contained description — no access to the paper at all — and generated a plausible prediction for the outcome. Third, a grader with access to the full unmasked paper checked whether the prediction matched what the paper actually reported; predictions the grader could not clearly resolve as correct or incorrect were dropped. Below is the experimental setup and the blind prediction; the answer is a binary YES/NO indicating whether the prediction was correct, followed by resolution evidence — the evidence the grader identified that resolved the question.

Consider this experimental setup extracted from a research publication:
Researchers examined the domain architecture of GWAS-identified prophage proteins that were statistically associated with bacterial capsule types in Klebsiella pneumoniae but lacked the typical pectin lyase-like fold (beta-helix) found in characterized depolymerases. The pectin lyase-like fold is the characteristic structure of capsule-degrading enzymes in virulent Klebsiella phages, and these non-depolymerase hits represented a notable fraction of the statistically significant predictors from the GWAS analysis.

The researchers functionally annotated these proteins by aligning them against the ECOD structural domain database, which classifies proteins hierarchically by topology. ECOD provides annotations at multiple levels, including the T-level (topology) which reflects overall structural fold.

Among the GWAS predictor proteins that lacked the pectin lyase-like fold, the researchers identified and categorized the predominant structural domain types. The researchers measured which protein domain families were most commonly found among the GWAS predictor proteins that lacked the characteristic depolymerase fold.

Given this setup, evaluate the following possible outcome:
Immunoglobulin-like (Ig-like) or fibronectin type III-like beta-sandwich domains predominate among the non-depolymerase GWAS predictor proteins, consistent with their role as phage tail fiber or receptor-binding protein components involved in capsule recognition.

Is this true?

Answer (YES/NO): NO